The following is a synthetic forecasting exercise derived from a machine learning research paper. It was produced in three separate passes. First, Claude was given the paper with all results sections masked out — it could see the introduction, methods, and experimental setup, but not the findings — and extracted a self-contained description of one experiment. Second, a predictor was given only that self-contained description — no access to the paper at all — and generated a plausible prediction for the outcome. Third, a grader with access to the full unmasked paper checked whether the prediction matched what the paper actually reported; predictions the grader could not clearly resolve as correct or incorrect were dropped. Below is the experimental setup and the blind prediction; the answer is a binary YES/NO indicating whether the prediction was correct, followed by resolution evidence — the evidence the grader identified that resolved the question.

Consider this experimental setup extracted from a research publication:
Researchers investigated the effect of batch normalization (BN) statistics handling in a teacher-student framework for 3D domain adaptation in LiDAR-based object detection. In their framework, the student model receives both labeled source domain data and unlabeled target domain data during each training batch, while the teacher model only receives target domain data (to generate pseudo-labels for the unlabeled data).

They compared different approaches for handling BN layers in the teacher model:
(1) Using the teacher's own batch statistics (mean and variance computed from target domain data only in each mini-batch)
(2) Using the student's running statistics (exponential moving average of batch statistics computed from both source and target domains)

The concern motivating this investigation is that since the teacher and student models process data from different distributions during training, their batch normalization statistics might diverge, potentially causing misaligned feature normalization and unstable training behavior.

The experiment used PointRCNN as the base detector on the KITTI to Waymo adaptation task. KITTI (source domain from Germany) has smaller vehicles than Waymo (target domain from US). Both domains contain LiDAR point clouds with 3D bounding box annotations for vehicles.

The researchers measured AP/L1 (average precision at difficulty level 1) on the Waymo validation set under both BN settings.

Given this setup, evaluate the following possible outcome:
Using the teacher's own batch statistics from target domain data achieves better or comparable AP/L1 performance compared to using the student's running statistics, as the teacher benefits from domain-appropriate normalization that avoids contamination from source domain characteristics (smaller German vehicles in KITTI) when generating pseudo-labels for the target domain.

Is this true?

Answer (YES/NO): NO